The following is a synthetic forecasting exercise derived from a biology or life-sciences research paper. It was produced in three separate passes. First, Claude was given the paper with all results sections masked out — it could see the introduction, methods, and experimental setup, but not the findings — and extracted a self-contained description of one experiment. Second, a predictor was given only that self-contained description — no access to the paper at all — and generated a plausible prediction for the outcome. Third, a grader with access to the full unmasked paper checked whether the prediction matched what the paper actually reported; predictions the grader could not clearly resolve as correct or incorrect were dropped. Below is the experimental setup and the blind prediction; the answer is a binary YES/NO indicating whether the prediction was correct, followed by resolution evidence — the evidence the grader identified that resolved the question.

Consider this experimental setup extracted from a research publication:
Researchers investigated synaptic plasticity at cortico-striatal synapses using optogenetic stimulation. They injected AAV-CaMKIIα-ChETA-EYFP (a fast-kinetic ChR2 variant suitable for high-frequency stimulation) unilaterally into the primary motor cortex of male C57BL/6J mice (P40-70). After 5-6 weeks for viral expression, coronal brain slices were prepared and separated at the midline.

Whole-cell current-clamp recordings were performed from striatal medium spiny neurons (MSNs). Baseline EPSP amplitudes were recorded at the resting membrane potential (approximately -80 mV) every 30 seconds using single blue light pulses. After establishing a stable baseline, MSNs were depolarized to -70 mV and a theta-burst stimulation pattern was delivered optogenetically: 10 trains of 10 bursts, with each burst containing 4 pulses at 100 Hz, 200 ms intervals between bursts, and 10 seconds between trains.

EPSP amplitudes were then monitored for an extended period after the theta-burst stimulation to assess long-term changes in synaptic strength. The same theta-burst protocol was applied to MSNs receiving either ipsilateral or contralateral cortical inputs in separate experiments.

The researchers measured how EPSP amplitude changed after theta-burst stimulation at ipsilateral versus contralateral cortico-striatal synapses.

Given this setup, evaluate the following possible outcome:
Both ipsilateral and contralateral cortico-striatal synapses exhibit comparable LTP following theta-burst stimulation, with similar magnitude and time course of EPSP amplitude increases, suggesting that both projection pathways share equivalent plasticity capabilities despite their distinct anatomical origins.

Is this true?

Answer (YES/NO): NO